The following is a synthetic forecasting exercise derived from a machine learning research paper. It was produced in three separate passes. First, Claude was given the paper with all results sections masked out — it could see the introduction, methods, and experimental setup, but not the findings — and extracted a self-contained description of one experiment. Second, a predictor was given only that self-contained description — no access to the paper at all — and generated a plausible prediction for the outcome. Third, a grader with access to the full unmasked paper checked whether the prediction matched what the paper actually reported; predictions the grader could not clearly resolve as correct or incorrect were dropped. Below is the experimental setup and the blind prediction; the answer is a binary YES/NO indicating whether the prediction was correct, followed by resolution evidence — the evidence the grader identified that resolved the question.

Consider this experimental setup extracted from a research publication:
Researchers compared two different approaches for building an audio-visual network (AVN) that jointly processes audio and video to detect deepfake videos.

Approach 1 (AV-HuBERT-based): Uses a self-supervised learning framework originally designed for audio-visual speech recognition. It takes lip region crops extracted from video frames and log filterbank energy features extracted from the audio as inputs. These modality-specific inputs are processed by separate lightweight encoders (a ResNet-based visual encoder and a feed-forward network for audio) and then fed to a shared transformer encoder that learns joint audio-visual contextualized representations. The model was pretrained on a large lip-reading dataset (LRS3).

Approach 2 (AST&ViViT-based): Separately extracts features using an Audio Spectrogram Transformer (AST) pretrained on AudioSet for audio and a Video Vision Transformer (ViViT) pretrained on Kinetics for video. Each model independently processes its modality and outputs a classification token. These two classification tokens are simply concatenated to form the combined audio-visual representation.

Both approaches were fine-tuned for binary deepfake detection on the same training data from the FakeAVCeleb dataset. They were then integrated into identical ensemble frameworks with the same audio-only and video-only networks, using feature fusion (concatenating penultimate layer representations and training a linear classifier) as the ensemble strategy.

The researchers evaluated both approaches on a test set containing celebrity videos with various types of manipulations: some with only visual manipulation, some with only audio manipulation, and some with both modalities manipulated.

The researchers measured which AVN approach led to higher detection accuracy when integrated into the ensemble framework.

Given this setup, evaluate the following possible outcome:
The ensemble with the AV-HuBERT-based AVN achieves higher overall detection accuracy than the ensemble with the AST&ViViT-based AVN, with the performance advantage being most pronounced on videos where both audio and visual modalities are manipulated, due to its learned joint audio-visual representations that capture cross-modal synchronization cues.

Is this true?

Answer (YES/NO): NO